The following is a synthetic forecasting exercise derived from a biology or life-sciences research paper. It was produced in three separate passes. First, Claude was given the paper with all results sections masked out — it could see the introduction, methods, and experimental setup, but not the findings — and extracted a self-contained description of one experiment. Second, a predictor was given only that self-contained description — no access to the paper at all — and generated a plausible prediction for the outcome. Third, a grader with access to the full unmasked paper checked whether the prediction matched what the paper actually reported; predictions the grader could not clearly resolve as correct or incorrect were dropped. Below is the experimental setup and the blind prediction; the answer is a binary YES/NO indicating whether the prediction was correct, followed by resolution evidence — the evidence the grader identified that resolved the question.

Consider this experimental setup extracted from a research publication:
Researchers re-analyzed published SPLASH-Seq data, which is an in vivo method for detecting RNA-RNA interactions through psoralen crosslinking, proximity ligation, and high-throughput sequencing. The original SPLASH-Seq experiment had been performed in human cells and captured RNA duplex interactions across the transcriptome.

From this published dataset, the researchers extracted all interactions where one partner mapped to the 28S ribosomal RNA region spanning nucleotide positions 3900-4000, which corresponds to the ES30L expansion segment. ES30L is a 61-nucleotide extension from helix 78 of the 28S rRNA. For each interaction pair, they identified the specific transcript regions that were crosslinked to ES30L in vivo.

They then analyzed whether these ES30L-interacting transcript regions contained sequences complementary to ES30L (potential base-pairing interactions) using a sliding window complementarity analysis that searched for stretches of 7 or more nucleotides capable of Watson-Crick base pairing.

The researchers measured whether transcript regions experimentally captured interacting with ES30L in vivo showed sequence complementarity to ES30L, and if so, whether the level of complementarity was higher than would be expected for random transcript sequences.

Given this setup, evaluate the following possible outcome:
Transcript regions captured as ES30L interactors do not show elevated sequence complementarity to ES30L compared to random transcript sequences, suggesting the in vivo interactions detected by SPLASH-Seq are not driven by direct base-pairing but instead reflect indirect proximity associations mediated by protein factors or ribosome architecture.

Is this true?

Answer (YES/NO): NO